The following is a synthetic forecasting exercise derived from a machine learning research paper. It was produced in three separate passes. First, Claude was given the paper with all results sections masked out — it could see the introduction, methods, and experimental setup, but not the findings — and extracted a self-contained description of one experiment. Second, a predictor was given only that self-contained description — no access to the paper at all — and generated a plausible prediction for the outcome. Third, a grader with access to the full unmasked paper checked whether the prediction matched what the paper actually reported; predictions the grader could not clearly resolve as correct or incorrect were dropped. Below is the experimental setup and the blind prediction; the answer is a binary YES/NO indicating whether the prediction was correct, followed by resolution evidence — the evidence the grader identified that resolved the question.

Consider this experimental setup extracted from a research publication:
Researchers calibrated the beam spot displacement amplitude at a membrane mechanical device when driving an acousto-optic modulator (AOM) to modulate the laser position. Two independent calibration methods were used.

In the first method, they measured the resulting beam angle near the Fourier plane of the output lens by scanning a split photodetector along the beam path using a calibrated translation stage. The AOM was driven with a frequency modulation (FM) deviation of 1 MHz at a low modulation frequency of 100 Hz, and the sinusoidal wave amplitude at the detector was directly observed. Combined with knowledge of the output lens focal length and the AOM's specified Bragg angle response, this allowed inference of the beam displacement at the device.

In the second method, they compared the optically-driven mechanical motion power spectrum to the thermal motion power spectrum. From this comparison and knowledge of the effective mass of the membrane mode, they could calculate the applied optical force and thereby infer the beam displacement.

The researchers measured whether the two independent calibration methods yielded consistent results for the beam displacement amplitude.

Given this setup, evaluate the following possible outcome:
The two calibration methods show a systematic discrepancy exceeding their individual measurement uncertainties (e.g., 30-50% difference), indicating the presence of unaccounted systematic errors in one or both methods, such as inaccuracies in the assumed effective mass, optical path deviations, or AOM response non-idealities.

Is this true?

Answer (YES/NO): NO